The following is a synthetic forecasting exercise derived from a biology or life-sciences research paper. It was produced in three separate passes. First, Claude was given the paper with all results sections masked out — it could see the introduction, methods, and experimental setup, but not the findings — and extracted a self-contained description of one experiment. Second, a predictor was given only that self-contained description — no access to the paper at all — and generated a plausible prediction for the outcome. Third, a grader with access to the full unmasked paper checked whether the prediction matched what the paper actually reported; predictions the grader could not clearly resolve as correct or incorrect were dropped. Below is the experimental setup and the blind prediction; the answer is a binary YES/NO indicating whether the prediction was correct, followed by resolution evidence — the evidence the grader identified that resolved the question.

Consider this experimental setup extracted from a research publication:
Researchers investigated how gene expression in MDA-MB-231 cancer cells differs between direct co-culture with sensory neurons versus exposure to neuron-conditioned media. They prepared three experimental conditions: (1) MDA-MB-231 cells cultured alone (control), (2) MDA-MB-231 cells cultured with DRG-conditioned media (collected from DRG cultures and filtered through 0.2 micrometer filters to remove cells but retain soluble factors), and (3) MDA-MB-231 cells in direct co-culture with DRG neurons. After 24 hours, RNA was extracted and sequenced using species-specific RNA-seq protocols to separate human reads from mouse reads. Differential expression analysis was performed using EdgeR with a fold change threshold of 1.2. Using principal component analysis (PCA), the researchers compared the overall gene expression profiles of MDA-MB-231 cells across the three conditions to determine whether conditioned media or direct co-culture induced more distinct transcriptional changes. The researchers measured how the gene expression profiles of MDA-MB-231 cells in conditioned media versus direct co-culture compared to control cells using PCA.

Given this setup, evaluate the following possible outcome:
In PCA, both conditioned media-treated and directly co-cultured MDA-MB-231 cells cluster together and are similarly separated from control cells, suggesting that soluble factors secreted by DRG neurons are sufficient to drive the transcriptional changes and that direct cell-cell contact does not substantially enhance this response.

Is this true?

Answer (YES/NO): NO